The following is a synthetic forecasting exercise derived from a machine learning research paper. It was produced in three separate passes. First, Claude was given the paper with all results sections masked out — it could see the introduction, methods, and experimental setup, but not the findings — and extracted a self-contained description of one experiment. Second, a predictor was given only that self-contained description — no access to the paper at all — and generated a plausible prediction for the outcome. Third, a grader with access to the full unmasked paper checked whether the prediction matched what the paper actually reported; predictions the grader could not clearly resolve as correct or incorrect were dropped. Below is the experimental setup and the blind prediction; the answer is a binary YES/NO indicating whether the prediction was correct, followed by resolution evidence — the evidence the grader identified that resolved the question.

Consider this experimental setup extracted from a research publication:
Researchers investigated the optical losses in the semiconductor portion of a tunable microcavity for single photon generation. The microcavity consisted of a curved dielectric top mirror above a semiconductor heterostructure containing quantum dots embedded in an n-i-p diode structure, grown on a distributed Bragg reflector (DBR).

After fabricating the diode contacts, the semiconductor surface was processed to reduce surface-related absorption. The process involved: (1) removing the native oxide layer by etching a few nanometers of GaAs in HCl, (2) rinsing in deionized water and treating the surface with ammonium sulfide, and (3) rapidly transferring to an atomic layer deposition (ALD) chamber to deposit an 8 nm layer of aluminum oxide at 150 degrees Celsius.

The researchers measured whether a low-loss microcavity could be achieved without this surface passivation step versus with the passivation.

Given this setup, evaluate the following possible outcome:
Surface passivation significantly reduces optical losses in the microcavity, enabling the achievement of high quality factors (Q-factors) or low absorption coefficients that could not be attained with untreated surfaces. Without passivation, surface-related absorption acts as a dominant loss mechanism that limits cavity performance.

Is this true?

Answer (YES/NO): YES